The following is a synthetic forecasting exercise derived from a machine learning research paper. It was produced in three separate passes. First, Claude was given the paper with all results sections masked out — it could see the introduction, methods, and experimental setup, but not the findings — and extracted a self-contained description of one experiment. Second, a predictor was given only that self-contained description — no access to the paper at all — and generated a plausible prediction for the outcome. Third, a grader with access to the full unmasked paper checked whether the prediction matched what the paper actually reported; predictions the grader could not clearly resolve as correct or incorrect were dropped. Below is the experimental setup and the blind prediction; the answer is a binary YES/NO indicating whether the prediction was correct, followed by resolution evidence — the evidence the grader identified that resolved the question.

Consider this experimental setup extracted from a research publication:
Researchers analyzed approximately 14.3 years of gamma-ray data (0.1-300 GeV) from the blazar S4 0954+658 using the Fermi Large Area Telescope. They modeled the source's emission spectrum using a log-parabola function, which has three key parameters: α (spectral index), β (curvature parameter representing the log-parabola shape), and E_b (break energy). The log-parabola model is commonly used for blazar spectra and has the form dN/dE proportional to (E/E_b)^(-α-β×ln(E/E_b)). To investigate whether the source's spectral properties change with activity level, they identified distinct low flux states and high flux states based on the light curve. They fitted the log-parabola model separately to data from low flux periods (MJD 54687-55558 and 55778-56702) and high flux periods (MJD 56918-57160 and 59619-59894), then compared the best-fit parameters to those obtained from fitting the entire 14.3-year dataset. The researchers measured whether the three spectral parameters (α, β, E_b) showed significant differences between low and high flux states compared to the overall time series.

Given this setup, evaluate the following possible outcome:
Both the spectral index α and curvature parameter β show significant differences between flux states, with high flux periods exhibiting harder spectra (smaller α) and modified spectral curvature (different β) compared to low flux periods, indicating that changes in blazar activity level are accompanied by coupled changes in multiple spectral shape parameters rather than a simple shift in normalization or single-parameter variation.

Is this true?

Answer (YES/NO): NO